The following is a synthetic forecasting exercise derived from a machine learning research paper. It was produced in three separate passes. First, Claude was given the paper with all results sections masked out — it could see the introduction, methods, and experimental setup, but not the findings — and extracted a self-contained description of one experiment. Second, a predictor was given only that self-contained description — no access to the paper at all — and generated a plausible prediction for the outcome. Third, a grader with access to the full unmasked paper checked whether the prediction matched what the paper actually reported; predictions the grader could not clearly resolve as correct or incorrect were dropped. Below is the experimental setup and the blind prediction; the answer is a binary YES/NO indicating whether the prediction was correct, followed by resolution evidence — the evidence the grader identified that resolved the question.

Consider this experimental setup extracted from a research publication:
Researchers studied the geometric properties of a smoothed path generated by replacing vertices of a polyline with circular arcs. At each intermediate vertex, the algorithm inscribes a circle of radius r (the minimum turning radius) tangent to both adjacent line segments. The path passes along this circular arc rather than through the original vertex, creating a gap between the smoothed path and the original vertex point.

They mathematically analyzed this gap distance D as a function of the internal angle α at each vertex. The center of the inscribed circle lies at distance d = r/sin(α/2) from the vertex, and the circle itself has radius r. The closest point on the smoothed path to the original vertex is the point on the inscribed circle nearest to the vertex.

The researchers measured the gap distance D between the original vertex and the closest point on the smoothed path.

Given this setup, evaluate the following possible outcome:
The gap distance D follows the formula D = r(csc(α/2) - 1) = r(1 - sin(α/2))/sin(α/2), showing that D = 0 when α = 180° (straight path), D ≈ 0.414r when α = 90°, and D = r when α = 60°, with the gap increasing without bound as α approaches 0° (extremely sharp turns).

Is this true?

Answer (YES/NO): YES